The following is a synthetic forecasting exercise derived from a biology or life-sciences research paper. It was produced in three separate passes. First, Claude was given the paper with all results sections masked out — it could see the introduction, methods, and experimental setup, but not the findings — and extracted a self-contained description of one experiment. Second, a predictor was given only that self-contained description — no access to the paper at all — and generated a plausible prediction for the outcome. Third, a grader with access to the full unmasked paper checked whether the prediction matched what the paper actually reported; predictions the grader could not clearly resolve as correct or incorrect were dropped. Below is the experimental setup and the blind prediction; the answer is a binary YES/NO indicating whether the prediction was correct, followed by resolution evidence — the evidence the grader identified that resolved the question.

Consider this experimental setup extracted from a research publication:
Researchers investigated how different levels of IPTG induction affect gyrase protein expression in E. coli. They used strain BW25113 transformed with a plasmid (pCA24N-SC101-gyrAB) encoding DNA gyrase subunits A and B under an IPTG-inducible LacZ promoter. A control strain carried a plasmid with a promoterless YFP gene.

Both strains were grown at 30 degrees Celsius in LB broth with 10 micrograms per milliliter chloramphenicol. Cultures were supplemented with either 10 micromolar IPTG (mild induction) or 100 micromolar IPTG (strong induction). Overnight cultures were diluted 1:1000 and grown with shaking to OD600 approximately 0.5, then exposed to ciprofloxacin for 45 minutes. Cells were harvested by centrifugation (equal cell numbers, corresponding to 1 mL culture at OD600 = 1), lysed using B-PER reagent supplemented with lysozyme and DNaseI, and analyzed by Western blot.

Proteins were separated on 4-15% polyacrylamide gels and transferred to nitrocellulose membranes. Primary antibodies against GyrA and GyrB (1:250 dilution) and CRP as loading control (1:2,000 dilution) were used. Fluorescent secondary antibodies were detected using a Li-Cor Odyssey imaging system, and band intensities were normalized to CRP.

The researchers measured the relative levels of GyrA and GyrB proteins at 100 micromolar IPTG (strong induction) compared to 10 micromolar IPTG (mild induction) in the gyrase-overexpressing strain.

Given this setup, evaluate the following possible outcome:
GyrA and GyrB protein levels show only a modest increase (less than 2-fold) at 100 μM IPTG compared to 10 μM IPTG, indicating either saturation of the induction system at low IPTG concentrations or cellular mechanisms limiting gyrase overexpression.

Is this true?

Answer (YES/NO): YES